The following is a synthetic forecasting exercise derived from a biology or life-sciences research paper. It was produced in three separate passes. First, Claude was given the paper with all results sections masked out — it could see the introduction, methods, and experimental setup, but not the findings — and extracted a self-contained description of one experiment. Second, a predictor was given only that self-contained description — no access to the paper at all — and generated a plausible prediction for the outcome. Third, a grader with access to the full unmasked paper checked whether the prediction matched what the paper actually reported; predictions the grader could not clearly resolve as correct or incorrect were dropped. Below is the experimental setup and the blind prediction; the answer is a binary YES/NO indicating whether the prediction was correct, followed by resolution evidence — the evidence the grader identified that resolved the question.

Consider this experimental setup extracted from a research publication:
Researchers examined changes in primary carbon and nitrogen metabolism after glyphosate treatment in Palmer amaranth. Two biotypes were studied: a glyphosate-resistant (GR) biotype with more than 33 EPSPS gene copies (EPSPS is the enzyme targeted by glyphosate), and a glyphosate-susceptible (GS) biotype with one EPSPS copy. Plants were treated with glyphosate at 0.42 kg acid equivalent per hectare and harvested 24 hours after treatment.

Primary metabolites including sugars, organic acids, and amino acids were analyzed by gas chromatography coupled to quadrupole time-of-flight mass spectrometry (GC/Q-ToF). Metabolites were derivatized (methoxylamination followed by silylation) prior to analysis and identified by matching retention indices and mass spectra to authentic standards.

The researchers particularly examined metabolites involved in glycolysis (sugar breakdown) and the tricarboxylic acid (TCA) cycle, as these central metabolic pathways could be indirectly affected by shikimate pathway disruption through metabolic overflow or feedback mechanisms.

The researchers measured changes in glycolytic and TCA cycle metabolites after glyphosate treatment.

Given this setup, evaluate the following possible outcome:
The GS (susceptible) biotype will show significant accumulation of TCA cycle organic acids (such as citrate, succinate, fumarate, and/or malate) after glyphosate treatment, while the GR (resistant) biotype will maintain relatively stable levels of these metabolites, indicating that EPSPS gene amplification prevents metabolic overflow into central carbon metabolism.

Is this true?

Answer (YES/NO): NO